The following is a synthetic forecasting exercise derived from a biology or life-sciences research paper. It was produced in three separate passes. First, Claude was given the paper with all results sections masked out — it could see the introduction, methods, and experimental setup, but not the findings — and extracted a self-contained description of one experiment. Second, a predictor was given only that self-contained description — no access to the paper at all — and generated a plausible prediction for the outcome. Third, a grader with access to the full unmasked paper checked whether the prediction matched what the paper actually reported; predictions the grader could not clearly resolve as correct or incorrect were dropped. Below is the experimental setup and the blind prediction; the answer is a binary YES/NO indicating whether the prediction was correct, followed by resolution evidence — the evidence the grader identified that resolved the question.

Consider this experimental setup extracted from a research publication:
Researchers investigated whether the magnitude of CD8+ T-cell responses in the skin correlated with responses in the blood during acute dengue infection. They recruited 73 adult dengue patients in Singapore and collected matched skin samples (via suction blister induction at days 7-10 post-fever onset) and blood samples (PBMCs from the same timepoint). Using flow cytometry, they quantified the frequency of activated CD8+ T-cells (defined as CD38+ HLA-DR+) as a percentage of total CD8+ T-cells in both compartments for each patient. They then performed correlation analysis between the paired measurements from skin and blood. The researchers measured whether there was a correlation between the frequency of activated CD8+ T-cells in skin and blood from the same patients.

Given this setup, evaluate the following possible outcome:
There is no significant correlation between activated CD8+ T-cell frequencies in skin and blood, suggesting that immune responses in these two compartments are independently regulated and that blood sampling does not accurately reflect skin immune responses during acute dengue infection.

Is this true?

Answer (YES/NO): NO